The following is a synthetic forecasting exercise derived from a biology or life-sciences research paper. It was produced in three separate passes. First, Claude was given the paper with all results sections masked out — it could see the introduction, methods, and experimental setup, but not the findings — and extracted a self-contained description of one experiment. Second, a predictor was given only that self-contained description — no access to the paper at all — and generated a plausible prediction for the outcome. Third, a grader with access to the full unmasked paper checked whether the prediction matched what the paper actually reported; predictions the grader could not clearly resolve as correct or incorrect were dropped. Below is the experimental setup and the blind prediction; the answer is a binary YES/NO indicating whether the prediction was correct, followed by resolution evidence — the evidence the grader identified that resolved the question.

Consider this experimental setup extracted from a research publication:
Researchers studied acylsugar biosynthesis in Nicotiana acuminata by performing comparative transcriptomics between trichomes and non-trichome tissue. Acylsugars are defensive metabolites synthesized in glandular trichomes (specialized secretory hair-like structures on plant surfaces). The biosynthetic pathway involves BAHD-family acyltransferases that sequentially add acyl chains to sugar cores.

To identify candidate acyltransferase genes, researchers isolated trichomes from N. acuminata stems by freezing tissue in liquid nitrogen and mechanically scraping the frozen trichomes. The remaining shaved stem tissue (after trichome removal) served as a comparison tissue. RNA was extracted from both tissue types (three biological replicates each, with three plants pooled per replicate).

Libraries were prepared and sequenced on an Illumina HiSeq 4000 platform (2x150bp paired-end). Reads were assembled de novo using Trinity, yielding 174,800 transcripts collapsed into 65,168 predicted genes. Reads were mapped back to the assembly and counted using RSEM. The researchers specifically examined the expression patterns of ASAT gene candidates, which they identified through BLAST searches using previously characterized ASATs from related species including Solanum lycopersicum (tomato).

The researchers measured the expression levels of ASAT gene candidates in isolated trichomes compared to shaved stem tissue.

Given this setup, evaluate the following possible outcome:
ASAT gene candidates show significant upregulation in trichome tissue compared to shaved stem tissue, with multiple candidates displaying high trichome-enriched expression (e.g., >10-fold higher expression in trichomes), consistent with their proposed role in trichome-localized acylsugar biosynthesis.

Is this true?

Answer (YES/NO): YES